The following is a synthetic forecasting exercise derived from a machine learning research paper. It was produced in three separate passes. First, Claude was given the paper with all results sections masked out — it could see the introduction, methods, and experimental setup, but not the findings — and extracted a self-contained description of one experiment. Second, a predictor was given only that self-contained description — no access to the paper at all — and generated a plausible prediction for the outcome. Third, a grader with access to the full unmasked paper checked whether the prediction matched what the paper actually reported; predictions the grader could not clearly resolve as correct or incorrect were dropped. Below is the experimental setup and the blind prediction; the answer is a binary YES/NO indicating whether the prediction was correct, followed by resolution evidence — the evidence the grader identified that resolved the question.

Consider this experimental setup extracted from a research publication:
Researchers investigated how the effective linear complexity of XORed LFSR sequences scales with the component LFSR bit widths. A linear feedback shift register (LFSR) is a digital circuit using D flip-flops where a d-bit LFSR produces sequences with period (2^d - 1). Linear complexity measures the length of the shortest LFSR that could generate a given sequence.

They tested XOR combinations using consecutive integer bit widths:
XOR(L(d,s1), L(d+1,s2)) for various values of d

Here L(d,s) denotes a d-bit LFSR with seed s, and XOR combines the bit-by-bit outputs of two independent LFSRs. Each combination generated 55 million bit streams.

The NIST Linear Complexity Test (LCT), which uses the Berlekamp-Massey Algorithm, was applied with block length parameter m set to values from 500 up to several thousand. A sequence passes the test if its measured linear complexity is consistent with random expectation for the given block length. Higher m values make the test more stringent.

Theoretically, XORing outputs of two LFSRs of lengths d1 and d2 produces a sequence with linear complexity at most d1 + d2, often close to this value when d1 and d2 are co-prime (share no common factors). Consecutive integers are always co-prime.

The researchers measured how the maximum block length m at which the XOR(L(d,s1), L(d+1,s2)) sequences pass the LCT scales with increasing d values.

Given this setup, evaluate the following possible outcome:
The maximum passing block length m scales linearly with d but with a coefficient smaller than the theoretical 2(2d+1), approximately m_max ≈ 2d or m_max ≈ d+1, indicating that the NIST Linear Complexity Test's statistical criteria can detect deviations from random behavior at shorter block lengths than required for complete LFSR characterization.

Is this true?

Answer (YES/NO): NO